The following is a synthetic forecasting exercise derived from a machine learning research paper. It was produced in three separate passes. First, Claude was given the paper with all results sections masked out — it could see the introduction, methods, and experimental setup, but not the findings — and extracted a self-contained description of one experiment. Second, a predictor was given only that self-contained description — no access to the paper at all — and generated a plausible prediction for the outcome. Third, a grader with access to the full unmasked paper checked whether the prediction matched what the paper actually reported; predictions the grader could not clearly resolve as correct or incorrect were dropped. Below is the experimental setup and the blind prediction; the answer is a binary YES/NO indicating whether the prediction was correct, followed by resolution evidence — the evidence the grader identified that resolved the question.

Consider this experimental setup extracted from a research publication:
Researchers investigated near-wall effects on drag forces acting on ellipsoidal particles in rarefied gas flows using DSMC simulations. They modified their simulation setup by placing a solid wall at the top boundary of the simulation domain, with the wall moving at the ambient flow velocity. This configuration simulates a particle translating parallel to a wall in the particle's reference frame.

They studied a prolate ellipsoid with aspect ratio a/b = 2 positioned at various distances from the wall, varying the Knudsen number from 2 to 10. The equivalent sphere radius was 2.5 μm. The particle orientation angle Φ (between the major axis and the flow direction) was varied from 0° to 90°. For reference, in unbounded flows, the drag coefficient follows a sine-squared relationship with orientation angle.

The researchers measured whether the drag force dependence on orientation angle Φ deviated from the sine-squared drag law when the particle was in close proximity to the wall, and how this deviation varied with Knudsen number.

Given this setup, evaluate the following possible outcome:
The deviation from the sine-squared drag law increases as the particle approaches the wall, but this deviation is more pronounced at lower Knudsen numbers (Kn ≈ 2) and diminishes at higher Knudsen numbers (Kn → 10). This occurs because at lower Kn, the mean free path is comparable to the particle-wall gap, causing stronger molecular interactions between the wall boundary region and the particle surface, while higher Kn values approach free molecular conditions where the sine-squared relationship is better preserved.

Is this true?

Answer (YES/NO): YES